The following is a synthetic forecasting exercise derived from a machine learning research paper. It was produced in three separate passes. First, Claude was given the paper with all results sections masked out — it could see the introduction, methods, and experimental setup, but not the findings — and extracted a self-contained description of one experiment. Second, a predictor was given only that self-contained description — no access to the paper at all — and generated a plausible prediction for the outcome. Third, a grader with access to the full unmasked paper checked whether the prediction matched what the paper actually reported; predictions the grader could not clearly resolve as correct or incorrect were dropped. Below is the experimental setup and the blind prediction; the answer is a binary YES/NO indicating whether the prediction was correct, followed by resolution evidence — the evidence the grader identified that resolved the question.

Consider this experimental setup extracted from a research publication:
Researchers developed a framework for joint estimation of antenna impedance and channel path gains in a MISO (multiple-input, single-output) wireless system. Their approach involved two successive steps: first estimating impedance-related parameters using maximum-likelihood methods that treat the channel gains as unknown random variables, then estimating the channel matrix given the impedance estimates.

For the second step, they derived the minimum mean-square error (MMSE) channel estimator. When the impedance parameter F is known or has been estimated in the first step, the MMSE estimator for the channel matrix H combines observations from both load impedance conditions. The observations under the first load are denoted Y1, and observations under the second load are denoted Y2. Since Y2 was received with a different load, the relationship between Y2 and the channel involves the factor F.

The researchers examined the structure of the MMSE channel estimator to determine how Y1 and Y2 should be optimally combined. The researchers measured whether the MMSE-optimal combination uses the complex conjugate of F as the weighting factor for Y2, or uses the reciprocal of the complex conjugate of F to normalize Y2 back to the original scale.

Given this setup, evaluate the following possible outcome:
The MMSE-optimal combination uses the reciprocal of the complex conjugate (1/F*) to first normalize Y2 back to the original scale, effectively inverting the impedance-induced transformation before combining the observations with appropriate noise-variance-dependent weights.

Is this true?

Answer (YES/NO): NO